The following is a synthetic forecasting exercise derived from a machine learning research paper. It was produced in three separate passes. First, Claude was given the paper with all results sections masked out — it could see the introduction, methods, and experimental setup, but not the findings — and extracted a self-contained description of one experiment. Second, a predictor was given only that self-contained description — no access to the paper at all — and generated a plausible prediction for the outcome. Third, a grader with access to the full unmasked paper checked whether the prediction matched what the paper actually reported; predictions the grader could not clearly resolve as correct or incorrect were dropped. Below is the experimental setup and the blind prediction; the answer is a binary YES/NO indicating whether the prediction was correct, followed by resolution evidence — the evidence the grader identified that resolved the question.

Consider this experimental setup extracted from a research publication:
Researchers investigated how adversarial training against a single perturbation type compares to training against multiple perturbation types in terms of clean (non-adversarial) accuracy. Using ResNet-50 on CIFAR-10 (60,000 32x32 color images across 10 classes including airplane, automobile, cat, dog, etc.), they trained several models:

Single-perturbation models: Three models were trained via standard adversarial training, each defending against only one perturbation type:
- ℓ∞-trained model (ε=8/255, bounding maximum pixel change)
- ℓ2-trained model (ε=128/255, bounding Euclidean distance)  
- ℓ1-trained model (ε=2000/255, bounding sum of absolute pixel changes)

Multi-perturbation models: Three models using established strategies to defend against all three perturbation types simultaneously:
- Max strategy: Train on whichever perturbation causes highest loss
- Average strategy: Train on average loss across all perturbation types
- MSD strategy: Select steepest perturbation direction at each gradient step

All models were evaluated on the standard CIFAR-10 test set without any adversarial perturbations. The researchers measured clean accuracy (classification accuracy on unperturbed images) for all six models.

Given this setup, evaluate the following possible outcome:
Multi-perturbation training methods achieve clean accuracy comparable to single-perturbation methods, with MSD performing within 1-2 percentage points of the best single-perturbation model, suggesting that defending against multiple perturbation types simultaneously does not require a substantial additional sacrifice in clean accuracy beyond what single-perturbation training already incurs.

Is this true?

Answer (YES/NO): NO